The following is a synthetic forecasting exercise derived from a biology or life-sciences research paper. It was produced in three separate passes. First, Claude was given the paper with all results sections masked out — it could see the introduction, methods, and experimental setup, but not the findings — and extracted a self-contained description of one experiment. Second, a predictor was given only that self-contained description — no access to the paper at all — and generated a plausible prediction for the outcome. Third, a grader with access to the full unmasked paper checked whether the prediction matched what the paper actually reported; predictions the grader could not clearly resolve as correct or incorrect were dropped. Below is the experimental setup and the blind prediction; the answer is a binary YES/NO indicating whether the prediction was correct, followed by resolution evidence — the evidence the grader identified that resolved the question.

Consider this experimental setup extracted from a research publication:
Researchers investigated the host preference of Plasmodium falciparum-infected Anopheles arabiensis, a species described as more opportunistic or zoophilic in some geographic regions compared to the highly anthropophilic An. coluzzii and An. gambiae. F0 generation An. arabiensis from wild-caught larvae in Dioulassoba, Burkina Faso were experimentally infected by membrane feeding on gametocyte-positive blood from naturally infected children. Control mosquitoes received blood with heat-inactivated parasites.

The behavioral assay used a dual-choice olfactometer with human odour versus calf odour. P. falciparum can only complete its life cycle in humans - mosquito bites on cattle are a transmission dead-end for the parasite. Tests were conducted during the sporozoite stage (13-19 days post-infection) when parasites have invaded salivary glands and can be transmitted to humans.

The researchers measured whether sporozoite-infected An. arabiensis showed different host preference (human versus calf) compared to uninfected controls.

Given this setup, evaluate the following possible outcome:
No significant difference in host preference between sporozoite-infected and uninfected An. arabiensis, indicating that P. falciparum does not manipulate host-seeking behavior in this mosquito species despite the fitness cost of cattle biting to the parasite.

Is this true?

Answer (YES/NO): YES